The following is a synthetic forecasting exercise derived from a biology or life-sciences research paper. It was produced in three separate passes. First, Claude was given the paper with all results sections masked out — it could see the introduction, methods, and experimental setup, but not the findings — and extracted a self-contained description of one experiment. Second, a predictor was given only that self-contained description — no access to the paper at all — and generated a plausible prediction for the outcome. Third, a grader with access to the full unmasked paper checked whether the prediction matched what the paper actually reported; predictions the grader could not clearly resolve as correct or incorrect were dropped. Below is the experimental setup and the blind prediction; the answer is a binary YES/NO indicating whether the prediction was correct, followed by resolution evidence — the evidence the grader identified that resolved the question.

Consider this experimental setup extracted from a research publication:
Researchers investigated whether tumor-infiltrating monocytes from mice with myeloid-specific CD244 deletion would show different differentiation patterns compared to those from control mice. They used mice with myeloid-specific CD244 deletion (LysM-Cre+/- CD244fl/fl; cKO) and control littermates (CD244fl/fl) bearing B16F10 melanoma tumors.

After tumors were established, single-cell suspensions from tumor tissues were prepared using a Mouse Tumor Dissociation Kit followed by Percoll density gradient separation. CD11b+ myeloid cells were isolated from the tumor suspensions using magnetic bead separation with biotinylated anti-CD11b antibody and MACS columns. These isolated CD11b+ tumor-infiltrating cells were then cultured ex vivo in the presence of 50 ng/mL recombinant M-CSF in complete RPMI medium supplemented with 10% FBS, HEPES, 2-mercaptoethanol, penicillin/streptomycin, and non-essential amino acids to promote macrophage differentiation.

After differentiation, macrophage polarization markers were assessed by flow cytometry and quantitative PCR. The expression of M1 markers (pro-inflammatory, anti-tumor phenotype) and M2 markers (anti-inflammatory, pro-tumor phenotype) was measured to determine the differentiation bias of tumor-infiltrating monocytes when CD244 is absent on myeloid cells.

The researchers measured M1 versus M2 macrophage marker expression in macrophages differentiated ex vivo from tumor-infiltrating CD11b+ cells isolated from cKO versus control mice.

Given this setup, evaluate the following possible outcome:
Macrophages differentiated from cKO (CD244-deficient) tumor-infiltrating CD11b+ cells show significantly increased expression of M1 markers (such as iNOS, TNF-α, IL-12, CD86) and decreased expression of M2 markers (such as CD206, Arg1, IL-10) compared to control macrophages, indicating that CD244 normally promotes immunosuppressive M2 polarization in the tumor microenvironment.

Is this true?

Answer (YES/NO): NO